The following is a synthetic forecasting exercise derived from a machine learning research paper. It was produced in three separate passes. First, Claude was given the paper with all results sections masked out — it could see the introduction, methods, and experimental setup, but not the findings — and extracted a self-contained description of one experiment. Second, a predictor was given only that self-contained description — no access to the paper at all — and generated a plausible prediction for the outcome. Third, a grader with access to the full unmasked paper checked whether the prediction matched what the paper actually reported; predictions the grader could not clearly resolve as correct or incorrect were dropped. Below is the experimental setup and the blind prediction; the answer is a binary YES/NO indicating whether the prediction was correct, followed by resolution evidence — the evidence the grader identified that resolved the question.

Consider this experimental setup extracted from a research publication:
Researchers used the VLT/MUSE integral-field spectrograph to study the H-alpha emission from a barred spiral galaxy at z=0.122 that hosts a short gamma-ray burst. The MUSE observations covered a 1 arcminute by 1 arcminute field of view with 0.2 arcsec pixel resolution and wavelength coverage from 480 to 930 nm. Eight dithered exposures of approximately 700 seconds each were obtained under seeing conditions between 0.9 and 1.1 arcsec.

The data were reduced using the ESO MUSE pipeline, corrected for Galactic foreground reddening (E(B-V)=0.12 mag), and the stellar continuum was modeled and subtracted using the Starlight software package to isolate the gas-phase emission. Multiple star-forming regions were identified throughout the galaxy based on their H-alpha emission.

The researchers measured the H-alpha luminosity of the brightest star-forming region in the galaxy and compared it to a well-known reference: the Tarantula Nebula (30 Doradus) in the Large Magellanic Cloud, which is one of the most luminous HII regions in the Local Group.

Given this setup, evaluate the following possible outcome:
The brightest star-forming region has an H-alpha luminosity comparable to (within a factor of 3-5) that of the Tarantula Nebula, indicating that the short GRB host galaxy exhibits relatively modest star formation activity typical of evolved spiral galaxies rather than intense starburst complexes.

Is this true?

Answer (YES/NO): NO